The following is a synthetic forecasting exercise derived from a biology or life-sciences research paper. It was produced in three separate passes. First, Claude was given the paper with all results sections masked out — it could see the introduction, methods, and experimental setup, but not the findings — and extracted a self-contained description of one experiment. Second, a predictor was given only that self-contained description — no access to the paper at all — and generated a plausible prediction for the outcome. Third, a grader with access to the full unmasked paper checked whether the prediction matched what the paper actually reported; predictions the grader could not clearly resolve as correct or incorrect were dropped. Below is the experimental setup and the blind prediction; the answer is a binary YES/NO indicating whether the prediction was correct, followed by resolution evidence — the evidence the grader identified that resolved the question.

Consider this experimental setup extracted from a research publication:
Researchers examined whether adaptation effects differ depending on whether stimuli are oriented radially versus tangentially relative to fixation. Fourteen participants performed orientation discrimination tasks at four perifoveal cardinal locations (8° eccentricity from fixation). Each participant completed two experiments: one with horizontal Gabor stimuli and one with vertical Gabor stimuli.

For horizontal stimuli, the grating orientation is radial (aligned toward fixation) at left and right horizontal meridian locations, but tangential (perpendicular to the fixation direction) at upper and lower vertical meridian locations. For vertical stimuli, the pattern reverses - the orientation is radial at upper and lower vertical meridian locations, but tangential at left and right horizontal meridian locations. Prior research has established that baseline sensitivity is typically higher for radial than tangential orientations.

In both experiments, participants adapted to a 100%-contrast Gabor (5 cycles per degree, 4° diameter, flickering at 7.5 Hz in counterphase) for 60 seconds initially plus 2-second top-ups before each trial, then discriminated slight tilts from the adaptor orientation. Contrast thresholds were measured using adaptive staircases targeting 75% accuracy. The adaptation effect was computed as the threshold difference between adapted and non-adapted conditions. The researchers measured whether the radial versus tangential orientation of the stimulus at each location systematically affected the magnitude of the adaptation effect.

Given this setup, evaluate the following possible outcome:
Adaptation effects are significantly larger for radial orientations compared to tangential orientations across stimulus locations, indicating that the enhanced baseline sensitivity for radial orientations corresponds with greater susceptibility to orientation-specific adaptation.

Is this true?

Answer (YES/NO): NO